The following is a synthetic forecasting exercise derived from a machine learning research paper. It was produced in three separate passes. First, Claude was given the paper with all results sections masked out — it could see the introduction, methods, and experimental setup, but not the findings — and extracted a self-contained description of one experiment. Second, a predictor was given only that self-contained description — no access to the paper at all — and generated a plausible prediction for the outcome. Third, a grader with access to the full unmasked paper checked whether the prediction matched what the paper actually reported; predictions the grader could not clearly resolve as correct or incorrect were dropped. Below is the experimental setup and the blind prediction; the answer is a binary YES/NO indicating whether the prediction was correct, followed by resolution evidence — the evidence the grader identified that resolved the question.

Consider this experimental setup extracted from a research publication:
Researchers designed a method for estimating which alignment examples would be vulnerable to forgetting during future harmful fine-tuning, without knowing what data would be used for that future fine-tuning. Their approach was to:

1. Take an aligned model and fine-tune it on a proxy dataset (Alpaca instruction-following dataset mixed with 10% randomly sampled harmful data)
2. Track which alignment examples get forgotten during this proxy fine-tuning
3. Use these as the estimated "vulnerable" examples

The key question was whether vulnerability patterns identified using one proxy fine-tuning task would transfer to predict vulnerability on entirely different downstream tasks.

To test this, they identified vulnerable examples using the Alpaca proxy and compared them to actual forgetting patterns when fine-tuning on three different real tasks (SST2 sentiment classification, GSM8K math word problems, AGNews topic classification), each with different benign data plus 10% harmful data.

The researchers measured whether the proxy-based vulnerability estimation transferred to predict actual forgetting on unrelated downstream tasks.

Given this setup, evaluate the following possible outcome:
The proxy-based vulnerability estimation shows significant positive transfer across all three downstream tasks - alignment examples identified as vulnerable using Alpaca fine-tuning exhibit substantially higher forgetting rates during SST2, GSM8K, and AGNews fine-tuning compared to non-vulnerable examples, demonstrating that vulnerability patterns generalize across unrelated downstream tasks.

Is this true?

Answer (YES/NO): YES